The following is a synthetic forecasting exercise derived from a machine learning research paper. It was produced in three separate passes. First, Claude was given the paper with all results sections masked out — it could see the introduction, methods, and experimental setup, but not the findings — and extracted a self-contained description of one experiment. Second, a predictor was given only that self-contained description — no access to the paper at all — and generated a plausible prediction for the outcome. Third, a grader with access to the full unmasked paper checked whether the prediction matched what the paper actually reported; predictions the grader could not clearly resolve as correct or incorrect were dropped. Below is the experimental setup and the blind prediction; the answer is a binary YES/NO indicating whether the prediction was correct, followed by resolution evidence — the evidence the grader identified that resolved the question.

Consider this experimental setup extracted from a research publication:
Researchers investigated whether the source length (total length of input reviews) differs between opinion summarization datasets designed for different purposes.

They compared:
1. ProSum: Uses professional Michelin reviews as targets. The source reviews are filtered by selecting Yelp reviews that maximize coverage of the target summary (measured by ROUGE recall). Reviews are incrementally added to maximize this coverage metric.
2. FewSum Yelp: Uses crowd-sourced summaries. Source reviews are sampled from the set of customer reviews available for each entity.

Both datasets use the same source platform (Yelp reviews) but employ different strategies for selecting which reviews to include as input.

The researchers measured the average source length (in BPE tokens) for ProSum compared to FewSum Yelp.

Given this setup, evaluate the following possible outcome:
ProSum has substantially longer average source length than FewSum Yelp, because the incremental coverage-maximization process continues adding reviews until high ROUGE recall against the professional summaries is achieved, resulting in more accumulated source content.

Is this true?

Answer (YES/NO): YES